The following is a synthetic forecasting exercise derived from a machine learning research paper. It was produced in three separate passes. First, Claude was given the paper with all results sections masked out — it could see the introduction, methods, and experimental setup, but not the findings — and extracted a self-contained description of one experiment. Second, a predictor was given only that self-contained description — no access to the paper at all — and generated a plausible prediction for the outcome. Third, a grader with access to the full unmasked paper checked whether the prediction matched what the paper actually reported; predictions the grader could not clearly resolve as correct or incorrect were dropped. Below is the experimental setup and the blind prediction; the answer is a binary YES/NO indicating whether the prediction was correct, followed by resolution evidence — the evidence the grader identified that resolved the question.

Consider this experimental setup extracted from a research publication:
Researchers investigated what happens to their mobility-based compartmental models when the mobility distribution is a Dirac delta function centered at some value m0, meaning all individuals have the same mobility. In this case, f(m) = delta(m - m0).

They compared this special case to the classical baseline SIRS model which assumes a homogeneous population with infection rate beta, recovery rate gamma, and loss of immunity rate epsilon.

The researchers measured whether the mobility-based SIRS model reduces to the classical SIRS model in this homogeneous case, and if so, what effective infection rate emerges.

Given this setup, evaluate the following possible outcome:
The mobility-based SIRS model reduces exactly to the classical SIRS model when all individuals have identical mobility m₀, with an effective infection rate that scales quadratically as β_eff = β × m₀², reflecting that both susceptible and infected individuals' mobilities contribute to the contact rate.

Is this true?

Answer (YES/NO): YES